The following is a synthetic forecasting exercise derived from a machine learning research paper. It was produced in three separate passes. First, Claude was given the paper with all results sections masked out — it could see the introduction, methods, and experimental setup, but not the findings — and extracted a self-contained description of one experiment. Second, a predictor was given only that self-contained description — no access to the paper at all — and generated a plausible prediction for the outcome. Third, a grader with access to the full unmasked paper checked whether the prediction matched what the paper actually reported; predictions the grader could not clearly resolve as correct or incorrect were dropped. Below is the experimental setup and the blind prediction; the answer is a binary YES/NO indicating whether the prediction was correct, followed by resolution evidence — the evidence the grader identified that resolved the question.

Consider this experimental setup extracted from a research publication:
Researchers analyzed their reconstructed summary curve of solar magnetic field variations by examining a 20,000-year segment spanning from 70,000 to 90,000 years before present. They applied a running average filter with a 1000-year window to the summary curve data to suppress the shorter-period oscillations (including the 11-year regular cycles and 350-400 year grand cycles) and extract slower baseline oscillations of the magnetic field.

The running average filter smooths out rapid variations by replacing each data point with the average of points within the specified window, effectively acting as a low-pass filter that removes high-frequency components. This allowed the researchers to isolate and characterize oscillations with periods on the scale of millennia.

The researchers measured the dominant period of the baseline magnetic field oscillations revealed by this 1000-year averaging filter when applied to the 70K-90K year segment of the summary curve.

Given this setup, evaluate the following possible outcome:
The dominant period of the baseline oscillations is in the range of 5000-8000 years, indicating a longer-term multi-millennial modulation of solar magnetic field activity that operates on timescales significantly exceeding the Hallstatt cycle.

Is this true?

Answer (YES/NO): NO